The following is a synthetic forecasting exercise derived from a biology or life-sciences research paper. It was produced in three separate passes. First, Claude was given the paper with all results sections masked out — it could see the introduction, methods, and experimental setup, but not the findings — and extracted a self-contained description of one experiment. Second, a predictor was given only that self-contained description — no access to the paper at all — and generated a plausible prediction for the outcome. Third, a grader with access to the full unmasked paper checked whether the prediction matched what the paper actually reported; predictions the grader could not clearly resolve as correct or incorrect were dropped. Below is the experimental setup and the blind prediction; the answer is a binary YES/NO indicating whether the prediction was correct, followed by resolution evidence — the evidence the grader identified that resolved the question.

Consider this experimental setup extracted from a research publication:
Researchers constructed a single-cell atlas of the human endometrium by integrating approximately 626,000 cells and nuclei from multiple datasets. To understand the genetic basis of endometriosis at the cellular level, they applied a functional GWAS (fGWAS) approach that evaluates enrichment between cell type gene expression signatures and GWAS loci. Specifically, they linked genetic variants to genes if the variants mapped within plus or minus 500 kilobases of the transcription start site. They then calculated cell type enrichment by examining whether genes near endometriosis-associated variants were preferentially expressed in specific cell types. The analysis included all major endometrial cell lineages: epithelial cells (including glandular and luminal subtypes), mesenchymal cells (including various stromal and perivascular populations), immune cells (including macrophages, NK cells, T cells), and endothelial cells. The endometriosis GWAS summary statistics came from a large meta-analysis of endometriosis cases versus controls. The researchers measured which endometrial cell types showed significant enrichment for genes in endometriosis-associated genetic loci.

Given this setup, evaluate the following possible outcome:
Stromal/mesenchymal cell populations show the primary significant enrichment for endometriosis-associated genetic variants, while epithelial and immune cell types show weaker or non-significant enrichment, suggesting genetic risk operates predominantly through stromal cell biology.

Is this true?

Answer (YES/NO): NO